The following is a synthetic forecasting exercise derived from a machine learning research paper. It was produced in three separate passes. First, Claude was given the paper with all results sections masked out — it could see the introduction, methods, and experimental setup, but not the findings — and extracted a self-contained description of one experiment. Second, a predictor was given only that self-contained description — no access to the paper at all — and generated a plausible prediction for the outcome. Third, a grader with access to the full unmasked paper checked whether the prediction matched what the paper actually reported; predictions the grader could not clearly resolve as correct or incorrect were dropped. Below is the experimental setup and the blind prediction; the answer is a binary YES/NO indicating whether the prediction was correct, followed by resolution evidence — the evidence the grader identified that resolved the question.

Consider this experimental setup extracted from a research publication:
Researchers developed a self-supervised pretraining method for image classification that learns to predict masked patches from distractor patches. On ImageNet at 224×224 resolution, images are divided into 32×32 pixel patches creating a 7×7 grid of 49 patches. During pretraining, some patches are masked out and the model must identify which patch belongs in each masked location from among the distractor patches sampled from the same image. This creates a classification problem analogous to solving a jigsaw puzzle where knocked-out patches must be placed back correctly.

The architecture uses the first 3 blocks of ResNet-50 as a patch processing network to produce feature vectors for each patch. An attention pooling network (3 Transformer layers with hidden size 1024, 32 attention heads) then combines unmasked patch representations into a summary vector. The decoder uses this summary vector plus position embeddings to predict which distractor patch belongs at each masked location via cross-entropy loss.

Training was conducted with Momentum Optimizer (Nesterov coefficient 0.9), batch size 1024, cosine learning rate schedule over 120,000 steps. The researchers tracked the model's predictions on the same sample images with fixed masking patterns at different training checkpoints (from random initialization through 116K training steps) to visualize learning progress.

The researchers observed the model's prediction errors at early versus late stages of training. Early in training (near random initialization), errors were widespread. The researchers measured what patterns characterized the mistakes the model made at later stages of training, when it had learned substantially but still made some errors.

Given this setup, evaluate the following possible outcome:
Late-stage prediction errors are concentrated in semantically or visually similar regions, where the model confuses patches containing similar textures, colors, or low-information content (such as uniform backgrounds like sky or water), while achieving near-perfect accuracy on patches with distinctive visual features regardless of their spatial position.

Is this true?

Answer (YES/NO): YES